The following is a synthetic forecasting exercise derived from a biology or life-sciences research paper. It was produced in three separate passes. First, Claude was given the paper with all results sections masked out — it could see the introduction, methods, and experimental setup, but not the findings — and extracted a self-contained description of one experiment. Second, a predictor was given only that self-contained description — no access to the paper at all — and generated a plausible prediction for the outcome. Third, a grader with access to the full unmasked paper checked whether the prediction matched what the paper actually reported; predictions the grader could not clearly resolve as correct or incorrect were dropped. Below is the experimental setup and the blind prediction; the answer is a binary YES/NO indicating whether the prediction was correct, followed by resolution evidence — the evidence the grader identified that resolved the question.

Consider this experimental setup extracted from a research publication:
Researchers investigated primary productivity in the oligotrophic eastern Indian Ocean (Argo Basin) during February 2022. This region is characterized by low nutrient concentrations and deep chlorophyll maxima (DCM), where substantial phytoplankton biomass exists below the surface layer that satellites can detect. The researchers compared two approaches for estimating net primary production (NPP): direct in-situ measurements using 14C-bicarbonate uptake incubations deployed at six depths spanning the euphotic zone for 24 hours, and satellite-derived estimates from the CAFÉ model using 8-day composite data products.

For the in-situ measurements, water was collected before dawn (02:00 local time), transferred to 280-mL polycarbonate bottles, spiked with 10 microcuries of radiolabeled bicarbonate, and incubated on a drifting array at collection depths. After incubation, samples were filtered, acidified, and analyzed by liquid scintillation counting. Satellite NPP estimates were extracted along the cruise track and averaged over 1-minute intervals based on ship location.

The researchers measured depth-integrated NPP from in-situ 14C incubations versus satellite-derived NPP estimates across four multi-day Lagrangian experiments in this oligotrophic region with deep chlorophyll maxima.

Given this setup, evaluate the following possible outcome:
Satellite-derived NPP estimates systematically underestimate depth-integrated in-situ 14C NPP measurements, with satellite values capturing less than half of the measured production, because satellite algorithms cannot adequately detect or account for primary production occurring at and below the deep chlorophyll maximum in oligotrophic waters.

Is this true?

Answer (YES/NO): NO